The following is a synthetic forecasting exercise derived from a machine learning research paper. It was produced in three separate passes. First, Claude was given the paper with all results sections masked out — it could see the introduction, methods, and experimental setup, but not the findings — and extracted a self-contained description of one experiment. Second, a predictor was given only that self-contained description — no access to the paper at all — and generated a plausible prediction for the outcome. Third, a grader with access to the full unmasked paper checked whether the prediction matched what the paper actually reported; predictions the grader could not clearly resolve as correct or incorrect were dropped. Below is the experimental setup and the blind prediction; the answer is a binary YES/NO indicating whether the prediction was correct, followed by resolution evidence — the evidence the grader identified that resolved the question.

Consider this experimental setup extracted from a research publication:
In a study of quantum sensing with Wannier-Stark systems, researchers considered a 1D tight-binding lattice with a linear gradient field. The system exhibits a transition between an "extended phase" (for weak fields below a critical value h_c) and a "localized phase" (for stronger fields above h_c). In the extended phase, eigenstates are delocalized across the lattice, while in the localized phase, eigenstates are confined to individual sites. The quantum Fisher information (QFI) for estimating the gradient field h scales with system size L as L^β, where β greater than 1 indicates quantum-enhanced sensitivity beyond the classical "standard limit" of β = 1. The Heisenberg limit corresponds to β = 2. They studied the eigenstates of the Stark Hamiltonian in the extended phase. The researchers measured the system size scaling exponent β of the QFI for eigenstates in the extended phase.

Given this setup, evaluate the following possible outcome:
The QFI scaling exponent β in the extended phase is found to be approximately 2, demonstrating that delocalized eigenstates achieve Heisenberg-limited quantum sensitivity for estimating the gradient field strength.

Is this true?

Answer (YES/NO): NO